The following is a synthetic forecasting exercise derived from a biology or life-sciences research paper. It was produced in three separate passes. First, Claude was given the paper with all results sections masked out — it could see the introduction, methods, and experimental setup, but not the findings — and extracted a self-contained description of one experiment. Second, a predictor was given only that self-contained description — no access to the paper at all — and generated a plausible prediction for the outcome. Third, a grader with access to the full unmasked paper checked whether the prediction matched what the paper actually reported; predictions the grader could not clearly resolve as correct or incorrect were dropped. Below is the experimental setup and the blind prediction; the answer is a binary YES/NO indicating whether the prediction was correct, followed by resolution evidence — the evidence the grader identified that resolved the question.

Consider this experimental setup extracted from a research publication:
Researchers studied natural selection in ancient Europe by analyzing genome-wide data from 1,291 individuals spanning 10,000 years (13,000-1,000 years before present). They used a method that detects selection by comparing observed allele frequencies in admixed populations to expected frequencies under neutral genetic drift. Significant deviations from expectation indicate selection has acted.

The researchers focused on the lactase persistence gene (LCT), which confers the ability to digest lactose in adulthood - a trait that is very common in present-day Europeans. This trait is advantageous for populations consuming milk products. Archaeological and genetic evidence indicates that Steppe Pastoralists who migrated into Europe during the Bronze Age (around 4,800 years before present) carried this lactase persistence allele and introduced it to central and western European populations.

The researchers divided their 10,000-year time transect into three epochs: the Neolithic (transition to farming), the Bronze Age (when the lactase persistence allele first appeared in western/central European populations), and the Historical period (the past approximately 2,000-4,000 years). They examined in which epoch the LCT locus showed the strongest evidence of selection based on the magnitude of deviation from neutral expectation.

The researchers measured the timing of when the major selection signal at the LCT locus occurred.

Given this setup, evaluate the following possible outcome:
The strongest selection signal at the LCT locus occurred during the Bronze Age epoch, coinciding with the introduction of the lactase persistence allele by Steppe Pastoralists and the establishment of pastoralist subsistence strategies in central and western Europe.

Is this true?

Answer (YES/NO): NO